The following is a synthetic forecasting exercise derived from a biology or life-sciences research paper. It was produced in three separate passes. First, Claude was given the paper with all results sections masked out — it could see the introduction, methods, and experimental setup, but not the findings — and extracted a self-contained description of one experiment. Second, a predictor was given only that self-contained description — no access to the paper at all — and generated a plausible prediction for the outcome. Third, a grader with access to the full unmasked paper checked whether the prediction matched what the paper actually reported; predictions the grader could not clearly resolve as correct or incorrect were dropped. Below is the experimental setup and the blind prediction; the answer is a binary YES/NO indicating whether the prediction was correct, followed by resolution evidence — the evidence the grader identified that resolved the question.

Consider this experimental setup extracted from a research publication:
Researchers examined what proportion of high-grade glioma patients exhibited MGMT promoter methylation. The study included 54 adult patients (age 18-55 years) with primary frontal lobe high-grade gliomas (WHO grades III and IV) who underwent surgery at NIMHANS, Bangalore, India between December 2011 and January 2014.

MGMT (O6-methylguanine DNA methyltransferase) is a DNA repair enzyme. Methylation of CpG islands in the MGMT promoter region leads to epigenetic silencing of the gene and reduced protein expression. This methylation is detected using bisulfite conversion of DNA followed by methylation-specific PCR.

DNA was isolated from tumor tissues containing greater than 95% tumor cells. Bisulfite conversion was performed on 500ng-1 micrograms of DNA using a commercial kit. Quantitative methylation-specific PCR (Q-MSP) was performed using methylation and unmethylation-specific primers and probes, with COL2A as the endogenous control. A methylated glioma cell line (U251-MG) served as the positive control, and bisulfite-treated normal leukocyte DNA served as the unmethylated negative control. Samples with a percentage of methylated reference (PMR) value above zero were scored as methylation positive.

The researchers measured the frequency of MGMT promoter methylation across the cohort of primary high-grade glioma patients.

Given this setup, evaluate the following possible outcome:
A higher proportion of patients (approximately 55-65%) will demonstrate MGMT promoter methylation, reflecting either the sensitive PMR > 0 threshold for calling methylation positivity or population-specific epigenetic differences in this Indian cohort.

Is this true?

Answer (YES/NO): YES